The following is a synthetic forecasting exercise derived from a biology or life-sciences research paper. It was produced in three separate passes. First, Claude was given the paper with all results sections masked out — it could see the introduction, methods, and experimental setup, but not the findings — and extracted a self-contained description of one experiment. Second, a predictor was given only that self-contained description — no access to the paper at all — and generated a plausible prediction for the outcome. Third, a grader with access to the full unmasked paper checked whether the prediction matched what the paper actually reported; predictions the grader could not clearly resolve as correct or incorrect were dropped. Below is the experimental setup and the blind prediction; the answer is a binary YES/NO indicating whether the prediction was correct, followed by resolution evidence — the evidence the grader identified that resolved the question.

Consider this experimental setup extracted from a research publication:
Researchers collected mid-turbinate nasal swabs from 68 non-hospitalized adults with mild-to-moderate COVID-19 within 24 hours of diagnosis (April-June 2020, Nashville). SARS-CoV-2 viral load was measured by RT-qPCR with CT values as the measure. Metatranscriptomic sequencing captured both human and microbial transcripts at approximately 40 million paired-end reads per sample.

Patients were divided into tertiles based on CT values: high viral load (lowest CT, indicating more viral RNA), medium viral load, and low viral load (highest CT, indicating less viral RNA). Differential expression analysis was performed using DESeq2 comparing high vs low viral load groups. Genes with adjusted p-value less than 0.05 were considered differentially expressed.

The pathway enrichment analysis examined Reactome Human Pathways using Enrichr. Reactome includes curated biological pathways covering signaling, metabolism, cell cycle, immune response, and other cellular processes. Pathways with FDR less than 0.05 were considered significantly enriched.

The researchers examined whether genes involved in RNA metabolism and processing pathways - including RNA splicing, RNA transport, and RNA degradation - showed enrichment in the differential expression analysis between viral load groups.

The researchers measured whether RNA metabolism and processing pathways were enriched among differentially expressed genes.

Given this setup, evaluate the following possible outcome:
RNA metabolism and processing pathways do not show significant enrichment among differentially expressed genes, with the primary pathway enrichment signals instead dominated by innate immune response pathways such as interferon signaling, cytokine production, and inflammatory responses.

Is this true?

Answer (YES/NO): YES